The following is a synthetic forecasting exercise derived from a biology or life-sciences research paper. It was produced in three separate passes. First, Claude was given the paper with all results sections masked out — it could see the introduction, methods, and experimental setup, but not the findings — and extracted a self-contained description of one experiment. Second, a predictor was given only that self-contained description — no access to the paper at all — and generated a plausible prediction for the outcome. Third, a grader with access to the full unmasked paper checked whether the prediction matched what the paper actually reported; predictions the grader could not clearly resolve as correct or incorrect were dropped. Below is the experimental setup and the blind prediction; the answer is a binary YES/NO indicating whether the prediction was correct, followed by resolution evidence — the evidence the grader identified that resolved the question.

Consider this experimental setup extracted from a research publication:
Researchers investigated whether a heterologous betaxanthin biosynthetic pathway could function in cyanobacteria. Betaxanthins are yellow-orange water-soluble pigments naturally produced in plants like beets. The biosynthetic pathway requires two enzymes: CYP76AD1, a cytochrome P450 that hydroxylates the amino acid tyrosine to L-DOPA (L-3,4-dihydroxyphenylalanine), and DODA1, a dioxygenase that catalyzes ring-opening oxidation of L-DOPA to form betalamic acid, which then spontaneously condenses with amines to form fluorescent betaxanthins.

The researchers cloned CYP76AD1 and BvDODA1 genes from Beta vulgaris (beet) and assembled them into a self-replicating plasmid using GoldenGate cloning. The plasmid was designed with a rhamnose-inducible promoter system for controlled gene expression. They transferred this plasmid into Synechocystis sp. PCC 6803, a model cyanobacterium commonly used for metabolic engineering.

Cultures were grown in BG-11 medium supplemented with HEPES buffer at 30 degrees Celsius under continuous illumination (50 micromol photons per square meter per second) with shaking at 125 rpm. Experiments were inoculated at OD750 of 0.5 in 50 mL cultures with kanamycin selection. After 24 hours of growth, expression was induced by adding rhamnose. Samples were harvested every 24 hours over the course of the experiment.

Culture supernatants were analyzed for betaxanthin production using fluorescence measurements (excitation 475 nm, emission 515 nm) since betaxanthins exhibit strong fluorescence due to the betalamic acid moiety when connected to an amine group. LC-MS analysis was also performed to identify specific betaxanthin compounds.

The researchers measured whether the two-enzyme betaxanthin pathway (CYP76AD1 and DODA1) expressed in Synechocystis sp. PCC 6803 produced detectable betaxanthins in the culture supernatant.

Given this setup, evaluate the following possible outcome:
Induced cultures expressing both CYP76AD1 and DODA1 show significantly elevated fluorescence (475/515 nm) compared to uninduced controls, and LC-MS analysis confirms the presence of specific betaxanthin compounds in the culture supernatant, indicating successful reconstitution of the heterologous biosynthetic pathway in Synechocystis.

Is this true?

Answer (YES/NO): NO